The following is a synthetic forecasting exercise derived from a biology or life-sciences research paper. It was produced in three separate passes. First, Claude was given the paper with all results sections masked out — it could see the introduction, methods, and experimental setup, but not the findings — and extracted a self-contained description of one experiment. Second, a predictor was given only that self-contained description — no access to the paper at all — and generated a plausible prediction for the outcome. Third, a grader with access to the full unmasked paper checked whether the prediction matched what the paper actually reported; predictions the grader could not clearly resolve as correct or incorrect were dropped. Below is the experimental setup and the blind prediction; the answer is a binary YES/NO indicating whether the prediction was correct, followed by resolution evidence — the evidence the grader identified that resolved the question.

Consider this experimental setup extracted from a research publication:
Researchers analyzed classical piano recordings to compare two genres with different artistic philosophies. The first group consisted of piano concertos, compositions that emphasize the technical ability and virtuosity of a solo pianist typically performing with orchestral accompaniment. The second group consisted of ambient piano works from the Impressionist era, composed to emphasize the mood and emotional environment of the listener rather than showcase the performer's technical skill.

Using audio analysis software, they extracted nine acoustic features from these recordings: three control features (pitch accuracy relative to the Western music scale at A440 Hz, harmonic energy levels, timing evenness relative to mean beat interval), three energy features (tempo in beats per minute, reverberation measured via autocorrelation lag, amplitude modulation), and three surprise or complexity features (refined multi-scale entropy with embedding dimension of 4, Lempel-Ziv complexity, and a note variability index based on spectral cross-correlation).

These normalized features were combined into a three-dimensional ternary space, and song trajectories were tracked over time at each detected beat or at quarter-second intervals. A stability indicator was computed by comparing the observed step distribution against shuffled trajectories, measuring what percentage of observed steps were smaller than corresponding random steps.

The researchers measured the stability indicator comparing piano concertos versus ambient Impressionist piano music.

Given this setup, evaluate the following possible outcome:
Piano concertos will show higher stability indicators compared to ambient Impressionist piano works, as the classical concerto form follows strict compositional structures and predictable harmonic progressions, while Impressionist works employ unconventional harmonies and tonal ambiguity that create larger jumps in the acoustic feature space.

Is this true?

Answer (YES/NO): YES